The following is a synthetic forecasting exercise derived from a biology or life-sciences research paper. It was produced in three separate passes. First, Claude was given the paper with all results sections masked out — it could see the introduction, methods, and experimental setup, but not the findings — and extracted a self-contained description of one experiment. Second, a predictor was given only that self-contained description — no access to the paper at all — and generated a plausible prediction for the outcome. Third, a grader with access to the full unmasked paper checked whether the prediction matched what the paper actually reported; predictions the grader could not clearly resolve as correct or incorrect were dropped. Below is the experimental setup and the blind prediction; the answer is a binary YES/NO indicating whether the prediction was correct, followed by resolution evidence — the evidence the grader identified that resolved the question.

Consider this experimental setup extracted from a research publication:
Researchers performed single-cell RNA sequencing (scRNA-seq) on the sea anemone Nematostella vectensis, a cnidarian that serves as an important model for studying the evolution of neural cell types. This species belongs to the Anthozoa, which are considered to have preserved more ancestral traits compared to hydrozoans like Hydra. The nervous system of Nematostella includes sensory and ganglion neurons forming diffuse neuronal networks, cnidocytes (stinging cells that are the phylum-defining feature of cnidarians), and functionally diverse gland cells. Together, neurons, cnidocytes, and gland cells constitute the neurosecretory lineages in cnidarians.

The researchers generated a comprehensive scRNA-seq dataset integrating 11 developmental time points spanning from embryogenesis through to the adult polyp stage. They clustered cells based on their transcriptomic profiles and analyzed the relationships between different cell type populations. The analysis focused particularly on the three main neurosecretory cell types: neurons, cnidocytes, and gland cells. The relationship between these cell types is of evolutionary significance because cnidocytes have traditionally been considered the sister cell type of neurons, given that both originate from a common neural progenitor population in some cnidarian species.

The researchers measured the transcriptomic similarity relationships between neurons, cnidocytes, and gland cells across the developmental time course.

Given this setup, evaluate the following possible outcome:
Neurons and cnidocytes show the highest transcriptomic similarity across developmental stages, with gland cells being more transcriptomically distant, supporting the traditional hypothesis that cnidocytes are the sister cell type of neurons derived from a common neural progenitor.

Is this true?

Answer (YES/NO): NO